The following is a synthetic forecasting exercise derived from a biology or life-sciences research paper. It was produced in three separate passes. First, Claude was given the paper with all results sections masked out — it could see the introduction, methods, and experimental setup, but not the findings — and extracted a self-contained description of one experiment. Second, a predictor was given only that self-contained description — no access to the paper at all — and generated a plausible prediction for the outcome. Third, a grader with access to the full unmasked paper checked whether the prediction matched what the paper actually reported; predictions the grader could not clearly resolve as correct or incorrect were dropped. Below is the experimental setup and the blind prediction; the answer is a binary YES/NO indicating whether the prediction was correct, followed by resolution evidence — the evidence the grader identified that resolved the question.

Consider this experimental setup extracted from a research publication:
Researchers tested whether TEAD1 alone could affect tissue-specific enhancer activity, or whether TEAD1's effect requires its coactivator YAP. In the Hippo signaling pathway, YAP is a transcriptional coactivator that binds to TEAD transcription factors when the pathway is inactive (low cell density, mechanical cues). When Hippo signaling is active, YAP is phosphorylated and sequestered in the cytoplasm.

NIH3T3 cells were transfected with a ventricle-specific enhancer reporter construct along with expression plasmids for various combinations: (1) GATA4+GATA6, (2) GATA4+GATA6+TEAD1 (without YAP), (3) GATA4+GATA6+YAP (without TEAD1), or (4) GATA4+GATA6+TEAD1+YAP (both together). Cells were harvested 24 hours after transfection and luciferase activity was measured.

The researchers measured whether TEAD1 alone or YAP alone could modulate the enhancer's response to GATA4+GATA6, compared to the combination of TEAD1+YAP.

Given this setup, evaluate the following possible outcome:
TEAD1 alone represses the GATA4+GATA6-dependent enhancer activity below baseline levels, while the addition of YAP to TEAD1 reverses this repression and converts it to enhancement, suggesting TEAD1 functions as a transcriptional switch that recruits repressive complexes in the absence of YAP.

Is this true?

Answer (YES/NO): NO